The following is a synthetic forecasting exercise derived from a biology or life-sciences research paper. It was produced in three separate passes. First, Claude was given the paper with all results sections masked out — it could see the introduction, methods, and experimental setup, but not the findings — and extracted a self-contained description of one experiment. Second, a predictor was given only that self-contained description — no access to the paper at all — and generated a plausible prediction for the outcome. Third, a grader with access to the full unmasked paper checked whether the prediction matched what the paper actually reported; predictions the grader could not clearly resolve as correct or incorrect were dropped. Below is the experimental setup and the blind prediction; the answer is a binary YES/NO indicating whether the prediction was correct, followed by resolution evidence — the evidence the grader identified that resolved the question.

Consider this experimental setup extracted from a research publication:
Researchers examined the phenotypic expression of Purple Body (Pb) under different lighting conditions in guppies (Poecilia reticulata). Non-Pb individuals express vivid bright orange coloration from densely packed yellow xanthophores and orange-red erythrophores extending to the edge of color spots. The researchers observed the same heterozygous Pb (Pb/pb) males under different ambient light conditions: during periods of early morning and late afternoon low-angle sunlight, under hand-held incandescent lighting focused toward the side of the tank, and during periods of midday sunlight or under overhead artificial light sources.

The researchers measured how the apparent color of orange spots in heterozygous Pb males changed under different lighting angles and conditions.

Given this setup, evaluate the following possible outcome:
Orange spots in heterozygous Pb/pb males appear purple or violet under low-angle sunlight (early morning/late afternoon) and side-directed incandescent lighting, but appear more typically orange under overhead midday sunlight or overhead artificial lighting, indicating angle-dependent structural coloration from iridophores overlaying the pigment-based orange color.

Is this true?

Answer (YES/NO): YES